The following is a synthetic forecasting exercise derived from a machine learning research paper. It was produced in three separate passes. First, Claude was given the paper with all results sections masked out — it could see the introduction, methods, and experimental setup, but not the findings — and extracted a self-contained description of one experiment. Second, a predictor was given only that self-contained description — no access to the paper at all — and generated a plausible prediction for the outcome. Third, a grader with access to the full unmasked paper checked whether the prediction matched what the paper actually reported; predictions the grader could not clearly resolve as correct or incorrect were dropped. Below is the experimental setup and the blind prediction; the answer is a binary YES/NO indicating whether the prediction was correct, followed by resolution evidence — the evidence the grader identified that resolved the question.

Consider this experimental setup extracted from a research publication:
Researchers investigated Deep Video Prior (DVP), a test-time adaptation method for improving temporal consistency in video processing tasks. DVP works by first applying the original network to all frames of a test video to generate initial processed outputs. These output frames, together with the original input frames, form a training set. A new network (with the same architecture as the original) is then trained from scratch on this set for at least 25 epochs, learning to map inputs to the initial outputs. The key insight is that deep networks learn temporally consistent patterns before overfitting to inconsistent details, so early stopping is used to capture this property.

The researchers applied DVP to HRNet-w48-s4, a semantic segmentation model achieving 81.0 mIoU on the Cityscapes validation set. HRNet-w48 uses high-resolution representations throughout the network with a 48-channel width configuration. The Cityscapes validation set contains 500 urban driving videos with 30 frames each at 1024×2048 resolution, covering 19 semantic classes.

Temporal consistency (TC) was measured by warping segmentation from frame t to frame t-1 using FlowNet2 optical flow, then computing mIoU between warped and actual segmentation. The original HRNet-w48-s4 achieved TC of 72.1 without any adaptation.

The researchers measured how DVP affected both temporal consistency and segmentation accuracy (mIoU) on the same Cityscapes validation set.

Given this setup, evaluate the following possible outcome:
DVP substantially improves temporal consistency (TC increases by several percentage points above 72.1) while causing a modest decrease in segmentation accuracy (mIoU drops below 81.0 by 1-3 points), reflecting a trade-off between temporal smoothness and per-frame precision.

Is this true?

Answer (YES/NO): NO